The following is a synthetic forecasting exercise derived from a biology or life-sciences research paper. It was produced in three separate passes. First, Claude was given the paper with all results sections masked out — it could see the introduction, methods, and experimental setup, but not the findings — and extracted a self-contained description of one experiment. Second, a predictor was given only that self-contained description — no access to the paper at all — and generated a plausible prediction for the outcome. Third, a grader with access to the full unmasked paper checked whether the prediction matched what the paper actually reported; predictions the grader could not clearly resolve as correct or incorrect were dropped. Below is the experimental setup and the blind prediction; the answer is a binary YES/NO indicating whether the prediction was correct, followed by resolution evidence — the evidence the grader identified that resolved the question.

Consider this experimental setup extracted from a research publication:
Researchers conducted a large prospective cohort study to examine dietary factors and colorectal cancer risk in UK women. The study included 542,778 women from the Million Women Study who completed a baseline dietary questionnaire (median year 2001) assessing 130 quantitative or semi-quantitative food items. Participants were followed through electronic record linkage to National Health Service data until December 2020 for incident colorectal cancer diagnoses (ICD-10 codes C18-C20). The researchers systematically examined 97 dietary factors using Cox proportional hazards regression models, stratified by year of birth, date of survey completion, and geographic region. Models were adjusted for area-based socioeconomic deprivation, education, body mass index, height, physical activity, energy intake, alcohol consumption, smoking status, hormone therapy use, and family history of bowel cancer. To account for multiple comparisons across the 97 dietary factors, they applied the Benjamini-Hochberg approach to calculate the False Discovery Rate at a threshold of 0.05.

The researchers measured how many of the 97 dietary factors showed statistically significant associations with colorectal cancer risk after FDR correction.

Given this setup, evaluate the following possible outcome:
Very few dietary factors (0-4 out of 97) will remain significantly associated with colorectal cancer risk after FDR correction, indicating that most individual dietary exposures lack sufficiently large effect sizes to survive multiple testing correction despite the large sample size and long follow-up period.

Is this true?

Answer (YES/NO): NO